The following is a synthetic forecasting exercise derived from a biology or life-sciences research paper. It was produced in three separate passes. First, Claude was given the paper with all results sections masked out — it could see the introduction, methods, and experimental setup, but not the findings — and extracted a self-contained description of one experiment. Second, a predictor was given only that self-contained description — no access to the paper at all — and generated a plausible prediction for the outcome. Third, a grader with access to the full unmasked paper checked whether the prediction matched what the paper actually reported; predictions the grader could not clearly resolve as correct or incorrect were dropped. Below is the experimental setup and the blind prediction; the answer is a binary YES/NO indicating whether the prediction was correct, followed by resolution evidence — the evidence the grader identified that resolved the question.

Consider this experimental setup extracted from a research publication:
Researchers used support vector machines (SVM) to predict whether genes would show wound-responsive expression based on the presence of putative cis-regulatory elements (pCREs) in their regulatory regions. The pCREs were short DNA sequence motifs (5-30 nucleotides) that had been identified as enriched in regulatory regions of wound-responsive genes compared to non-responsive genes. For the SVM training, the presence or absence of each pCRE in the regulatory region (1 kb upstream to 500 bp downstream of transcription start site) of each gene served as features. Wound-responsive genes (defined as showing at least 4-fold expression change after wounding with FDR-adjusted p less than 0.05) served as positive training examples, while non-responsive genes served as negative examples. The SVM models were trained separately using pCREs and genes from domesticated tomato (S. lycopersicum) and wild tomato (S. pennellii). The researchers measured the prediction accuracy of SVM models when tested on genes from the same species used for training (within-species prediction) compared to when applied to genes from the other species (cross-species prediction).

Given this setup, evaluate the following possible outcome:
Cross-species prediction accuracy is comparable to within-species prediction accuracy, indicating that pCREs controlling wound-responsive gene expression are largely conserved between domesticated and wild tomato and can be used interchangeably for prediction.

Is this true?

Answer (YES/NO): NO